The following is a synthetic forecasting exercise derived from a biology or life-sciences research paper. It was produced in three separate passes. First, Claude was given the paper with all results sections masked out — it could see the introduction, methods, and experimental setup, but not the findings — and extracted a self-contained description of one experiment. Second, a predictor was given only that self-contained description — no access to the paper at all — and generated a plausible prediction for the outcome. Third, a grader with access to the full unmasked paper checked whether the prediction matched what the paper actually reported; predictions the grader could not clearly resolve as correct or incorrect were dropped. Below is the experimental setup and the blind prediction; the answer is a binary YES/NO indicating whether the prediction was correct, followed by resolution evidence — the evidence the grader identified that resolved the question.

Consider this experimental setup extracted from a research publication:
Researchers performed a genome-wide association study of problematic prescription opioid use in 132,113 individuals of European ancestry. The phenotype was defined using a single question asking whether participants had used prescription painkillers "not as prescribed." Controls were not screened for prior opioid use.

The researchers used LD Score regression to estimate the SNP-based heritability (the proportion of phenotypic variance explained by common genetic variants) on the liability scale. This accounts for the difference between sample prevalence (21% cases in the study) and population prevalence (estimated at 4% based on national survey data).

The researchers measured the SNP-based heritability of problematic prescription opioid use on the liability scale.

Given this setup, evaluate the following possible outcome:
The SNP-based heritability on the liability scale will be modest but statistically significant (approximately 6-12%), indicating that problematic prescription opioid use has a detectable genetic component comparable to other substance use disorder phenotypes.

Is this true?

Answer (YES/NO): NO